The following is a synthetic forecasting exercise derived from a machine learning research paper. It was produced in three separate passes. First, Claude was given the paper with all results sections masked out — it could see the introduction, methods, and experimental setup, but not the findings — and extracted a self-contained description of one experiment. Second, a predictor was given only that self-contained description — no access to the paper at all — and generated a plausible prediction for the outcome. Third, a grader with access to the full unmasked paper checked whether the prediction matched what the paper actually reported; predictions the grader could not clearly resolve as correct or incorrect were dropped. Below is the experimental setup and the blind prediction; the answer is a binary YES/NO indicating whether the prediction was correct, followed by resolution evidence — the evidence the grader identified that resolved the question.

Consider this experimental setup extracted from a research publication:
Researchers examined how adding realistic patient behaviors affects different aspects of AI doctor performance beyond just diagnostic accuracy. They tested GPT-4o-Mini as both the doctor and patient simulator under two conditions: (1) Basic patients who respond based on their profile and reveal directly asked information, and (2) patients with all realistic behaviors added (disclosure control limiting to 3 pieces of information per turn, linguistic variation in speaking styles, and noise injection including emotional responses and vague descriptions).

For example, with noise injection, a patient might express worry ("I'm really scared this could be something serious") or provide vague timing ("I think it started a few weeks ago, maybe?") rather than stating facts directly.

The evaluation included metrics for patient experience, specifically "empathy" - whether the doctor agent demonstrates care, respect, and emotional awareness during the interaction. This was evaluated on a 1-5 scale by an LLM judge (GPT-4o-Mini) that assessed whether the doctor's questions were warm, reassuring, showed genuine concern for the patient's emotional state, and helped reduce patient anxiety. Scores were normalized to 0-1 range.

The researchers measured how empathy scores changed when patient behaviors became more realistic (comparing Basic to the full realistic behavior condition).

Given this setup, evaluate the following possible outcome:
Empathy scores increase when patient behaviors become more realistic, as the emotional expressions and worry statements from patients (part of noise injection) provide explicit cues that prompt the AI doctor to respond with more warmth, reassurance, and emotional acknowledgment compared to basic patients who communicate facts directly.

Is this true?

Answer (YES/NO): YES